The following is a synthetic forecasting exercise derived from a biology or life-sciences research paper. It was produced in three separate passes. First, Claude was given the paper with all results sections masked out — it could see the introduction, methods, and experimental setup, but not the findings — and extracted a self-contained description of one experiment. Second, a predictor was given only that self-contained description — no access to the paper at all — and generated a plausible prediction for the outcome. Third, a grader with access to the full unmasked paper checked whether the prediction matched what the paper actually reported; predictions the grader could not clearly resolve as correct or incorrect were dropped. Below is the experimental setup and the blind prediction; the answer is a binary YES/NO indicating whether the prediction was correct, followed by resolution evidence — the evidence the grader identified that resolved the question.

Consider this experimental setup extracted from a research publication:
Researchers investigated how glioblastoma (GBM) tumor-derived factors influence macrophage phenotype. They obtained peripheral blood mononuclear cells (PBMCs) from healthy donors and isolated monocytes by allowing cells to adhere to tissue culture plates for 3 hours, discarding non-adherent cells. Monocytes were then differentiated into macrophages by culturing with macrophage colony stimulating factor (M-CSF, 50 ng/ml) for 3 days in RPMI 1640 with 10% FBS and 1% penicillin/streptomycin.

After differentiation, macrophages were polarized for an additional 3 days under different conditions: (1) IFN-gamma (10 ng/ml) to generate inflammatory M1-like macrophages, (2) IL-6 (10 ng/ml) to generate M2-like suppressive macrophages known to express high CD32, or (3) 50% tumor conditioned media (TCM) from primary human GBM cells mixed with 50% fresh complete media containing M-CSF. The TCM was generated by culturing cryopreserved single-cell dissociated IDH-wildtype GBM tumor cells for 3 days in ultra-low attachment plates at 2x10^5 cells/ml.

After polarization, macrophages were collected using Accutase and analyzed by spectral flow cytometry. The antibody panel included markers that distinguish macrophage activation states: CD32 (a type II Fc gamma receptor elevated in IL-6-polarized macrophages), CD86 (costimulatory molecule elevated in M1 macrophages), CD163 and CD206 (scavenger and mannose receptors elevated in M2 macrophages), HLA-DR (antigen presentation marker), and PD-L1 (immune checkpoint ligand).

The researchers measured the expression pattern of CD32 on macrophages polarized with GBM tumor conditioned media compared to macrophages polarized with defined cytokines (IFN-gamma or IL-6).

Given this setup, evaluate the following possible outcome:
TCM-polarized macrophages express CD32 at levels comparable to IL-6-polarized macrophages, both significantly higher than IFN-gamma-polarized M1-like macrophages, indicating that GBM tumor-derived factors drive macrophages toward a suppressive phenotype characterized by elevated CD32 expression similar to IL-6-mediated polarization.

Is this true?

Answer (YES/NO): NO